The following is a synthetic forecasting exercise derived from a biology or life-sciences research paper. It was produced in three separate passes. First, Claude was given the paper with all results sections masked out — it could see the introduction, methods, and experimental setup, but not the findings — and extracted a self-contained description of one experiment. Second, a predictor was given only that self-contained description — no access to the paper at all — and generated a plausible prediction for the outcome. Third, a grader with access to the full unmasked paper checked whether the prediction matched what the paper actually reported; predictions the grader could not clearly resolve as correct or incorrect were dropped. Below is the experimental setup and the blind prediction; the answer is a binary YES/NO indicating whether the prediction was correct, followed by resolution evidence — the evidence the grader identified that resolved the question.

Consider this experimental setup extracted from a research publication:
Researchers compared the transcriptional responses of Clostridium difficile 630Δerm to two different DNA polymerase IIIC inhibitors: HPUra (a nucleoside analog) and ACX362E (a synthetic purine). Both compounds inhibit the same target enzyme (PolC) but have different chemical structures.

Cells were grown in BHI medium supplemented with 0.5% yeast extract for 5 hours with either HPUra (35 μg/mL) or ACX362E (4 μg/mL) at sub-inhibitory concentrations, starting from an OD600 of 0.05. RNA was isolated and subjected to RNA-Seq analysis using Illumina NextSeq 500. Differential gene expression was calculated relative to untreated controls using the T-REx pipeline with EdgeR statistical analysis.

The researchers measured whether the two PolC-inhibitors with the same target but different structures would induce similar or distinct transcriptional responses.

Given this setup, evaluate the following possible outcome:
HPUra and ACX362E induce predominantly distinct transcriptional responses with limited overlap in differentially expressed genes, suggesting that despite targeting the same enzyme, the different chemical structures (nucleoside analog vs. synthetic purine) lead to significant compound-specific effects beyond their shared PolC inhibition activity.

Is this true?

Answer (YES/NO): NO